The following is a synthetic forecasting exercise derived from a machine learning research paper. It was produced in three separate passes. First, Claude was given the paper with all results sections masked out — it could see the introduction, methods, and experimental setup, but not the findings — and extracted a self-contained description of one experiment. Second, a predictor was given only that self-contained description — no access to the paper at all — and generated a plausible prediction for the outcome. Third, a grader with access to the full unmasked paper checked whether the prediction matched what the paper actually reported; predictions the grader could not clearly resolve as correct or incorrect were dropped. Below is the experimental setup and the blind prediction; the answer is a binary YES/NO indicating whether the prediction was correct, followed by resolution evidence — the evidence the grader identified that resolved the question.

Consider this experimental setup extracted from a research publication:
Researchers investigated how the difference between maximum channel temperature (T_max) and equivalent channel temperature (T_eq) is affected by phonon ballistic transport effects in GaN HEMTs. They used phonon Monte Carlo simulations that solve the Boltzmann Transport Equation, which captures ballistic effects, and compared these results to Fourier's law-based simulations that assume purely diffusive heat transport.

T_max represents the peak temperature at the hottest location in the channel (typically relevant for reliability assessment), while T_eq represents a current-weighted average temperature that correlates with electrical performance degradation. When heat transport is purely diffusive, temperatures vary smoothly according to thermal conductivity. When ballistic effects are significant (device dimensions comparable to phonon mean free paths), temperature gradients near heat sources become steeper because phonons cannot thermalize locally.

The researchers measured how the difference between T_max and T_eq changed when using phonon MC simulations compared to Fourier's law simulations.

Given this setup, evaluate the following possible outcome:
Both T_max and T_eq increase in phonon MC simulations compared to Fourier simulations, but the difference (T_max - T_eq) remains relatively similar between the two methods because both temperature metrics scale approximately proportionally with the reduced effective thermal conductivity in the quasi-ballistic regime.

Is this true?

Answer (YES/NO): NO